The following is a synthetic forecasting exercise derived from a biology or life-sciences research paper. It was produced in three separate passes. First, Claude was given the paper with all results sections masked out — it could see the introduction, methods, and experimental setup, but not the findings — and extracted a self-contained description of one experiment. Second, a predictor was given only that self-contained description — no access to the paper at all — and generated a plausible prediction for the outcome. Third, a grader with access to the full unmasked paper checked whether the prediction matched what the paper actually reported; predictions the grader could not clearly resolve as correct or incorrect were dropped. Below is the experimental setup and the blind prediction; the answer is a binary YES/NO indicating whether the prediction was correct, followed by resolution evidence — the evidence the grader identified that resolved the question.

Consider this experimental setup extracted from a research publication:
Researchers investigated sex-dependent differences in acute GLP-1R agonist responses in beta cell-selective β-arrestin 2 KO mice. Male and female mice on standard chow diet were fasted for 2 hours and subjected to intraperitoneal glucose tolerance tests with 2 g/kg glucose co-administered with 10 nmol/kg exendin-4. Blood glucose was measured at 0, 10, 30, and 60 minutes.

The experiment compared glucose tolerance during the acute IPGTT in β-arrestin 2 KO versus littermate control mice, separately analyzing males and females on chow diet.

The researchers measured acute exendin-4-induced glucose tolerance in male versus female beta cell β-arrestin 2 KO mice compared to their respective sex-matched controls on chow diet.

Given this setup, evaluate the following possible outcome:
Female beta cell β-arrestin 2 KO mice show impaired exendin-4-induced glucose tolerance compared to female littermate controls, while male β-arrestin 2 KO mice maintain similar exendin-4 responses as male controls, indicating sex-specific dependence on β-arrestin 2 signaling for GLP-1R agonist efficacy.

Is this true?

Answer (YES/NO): YES